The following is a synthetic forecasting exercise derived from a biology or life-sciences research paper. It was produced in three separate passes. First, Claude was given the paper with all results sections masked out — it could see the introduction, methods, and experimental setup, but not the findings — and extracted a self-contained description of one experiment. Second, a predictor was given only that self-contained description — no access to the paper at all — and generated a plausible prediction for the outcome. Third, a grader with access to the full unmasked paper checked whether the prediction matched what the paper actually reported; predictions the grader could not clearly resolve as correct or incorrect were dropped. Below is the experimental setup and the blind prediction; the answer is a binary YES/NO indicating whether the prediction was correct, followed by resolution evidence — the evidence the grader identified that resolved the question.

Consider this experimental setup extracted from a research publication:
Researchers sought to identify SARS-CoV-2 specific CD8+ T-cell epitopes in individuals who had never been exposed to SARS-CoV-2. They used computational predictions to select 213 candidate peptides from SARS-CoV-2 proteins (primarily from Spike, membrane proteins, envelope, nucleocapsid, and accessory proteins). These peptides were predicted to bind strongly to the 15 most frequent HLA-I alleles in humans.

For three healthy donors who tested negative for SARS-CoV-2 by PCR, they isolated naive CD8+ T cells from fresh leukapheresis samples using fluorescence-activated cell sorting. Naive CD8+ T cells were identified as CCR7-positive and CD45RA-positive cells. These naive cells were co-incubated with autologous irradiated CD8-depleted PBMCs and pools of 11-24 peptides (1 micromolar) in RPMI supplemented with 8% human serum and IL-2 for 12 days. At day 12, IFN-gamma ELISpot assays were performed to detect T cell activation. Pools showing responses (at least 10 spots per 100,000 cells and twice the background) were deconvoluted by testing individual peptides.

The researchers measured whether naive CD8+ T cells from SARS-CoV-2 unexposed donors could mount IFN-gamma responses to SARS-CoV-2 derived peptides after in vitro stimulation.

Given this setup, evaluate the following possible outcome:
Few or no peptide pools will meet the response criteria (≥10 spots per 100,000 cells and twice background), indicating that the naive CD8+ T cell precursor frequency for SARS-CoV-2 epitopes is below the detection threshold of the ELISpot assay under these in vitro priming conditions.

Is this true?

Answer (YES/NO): NO